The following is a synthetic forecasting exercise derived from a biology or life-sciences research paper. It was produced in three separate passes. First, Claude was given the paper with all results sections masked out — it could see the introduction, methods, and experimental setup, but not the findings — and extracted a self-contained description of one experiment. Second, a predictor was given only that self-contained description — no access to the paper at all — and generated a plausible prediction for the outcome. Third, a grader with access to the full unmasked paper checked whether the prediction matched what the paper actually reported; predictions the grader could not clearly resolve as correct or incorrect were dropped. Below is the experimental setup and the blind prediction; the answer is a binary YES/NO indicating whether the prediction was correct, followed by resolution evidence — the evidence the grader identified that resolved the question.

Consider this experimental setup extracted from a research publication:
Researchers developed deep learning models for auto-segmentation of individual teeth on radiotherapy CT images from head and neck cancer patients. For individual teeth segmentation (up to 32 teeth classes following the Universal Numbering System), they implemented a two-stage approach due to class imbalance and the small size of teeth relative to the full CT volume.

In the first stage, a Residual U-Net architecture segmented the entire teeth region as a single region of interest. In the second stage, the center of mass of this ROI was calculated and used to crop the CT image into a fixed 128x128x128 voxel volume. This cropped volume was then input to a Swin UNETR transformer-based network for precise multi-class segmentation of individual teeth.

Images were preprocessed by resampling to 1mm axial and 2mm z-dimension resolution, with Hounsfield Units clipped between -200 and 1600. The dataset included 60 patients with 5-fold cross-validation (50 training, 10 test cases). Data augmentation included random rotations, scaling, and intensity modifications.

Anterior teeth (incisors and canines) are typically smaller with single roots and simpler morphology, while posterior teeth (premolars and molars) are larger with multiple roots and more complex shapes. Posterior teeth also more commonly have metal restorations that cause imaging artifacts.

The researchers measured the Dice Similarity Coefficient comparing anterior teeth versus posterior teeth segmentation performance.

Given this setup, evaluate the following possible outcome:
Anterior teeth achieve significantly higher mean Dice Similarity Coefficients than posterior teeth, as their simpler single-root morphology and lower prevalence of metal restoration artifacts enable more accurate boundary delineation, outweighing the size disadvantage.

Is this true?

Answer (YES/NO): YES